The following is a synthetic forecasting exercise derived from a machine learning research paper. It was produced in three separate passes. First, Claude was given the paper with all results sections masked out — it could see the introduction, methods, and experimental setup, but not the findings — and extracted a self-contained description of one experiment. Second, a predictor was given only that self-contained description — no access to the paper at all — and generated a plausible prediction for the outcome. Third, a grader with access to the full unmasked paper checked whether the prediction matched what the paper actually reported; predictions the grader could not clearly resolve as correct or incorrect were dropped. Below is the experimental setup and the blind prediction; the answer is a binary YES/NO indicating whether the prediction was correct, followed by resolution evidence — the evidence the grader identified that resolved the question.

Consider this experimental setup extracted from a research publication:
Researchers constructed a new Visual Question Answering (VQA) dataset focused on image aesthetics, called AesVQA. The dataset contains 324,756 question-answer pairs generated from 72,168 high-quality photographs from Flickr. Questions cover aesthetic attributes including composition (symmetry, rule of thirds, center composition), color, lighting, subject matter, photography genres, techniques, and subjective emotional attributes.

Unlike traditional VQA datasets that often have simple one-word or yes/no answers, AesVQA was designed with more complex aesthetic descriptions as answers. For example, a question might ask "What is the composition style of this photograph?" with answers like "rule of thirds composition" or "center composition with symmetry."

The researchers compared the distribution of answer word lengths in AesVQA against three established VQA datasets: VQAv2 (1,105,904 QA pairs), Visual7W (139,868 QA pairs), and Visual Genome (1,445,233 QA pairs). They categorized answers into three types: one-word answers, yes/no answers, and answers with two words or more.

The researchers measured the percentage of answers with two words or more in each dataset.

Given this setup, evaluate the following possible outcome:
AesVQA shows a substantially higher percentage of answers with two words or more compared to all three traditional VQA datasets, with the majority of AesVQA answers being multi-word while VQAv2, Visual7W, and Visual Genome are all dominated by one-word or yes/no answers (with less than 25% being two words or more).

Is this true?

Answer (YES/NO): NO